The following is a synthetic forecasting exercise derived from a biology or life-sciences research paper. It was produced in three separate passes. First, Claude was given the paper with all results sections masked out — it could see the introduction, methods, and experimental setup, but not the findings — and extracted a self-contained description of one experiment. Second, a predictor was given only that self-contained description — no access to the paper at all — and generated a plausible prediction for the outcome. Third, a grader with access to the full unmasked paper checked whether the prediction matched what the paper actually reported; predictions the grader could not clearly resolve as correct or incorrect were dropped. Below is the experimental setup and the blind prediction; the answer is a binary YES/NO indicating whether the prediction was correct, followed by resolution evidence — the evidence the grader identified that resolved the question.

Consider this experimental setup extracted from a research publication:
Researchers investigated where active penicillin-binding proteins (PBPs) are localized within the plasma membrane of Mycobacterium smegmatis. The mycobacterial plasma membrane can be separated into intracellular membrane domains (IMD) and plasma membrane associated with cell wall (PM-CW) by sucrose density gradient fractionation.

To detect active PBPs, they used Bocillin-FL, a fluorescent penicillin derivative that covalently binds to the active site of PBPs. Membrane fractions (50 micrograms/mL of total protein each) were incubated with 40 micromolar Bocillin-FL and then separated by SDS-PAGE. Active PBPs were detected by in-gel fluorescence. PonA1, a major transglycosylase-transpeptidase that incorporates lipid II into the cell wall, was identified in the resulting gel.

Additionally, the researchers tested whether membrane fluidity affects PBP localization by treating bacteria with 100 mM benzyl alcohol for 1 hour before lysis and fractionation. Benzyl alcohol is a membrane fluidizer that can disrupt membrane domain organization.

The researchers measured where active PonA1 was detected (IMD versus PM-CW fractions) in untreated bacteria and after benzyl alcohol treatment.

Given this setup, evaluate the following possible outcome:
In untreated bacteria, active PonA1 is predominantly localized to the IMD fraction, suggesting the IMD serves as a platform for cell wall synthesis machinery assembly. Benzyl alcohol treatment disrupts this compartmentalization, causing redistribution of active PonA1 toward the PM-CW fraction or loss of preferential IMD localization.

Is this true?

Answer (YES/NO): NO